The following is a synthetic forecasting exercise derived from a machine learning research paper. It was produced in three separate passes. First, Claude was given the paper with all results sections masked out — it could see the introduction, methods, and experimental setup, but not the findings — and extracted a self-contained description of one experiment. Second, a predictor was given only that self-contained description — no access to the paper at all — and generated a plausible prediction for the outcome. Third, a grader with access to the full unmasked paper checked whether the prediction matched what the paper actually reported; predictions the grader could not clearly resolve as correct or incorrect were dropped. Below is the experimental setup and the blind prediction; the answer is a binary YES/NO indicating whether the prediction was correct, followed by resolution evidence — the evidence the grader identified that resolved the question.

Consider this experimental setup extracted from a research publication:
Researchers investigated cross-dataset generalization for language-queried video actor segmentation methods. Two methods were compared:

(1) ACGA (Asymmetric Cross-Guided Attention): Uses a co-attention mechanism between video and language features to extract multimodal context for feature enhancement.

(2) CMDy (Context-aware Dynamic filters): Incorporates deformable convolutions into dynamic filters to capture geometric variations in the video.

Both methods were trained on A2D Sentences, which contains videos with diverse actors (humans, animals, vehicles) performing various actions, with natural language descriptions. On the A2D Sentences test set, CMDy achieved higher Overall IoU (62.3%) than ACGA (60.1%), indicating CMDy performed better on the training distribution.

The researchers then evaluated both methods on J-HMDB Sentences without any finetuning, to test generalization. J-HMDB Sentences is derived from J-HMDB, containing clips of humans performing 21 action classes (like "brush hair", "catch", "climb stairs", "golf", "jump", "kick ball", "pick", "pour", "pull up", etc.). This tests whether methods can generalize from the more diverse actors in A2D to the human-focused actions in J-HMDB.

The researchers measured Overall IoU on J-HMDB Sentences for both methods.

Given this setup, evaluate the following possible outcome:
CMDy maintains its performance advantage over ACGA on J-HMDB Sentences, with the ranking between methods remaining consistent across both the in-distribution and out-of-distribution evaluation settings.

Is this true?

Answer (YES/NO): NO